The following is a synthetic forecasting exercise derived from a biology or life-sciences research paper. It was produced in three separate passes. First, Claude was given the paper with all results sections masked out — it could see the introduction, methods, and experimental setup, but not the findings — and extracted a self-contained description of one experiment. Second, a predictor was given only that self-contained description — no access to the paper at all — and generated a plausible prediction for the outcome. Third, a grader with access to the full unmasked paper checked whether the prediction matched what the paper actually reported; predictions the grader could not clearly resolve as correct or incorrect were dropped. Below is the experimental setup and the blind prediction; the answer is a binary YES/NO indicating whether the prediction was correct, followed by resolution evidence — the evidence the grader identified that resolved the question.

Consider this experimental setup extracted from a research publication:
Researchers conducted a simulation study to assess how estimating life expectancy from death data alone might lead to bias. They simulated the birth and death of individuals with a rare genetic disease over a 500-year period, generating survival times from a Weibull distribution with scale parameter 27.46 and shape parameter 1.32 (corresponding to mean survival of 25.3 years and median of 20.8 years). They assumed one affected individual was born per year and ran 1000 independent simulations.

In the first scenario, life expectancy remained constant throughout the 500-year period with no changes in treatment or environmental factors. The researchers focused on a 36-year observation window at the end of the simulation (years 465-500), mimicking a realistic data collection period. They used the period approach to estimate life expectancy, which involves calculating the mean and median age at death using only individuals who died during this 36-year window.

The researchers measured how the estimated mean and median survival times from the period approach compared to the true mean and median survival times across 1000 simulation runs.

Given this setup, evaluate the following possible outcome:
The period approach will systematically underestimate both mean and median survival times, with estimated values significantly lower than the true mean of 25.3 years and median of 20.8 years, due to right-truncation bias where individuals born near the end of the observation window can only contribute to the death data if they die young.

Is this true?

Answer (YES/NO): NO